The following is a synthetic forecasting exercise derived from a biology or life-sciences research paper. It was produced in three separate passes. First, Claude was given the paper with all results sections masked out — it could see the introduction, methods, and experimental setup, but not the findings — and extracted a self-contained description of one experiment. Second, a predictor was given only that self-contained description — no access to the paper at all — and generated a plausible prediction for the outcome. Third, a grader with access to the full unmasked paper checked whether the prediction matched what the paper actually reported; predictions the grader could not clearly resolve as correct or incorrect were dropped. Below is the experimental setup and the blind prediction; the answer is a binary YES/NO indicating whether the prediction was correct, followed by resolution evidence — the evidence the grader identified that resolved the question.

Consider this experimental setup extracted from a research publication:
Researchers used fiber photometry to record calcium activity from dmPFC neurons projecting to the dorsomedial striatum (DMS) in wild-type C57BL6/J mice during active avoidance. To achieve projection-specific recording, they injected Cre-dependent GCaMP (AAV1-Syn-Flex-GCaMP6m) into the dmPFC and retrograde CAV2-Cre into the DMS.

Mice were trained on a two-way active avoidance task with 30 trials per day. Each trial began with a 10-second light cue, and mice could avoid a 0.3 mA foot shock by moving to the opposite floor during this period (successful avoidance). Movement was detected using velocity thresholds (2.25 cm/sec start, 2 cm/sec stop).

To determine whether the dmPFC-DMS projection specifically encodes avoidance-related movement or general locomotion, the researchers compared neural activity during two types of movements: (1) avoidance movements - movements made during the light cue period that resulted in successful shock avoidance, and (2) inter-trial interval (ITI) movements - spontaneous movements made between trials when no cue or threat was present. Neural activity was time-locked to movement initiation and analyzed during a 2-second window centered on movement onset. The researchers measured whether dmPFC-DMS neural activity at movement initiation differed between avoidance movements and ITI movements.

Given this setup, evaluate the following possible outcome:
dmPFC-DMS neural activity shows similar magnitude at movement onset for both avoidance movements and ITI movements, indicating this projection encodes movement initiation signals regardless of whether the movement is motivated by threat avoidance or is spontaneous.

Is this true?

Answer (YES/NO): NO